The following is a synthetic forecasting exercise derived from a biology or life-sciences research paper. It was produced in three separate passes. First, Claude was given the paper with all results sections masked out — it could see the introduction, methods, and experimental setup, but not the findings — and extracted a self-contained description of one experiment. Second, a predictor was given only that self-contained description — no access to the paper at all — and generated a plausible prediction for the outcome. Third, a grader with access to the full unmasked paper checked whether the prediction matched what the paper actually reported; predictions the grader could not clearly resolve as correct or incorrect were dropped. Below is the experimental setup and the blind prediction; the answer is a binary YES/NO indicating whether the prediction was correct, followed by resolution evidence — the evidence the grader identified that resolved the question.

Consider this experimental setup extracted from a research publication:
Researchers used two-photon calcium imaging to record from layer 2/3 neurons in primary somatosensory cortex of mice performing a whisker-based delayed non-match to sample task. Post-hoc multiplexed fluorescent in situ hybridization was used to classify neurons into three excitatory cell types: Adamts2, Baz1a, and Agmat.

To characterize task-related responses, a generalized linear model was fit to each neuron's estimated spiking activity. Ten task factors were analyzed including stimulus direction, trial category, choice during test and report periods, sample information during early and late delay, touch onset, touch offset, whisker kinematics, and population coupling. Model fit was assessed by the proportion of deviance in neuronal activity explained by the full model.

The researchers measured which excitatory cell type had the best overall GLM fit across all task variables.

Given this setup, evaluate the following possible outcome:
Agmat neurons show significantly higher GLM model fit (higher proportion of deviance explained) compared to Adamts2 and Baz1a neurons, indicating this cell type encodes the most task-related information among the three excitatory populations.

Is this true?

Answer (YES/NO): NO